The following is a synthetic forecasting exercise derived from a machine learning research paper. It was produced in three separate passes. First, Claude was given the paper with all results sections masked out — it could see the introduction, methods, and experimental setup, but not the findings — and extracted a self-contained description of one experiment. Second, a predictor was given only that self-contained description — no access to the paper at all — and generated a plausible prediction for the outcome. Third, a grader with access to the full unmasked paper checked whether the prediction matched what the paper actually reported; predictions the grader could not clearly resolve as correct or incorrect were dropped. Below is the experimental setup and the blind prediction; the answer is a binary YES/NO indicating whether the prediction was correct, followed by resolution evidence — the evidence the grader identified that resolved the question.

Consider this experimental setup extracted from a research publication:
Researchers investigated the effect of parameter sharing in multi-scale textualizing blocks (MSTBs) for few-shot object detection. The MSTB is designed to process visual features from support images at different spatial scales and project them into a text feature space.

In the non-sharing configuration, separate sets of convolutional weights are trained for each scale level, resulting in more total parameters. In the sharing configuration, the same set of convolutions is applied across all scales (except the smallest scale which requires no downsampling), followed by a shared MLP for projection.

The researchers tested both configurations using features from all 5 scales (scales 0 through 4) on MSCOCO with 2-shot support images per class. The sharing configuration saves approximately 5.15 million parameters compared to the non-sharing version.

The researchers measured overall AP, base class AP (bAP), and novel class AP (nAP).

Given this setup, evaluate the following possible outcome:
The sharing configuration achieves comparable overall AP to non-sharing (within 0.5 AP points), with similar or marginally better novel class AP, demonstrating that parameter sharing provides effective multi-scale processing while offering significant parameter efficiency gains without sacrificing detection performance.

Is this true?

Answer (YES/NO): NO